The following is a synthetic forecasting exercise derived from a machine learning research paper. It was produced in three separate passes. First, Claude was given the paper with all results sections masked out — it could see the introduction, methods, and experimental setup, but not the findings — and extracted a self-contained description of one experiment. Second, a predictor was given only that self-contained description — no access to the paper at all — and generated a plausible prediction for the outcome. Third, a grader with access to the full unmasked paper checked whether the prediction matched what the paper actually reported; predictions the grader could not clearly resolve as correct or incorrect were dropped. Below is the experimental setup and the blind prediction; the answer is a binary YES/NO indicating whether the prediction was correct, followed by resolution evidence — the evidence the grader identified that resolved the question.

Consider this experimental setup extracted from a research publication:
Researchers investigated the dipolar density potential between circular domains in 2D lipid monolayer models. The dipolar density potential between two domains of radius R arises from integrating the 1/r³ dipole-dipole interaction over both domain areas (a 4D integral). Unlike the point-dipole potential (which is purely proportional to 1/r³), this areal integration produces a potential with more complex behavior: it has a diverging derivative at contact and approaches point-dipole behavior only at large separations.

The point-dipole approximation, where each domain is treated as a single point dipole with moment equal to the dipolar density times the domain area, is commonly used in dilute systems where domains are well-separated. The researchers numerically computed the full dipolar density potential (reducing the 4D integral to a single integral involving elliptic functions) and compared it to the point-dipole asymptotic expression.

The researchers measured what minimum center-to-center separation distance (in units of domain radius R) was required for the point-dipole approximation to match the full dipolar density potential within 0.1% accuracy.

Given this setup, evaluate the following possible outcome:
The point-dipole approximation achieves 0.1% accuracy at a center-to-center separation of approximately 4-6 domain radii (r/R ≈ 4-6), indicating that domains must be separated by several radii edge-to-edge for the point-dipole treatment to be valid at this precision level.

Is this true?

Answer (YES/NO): NO